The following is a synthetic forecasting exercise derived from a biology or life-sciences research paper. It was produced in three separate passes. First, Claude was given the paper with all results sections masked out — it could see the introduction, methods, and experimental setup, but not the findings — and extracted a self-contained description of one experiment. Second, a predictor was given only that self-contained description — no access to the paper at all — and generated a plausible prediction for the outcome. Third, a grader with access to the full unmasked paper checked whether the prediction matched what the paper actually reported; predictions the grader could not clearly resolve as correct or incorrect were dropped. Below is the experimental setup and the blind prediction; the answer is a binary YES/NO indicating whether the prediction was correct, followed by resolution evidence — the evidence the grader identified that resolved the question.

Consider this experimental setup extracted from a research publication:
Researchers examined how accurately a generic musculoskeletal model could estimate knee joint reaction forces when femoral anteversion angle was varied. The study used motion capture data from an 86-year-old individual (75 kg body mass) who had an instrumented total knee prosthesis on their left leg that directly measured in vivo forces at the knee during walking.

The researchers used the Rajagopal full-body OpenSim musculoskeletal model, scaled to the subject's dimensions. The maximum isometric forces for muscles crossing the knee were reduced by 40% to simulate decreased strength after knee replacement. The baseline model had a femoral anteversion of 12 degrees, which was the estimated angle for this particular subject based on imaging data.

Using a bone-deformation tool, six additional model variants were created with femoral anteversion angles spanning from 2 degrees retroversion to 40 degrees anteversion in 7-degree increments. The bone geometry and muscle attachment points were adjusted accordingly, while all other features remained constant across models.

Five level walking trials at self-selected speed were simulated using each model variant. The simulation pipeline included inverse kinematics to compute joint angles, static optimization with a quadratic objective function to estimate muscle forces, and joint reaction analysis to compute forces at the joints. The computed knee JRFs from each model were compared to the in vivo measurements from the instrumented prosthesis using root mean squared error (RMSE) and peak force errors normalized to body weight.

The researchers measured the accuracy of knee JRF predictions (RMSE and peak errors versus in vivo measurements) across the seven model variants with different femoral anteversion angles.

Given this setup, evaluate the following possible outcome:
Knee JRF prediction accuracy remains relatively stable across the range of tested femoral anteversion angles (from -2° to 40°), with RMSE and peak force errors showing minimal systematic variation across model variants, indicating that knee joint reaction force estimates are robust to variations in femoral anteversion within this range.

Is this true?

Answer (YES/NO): NO